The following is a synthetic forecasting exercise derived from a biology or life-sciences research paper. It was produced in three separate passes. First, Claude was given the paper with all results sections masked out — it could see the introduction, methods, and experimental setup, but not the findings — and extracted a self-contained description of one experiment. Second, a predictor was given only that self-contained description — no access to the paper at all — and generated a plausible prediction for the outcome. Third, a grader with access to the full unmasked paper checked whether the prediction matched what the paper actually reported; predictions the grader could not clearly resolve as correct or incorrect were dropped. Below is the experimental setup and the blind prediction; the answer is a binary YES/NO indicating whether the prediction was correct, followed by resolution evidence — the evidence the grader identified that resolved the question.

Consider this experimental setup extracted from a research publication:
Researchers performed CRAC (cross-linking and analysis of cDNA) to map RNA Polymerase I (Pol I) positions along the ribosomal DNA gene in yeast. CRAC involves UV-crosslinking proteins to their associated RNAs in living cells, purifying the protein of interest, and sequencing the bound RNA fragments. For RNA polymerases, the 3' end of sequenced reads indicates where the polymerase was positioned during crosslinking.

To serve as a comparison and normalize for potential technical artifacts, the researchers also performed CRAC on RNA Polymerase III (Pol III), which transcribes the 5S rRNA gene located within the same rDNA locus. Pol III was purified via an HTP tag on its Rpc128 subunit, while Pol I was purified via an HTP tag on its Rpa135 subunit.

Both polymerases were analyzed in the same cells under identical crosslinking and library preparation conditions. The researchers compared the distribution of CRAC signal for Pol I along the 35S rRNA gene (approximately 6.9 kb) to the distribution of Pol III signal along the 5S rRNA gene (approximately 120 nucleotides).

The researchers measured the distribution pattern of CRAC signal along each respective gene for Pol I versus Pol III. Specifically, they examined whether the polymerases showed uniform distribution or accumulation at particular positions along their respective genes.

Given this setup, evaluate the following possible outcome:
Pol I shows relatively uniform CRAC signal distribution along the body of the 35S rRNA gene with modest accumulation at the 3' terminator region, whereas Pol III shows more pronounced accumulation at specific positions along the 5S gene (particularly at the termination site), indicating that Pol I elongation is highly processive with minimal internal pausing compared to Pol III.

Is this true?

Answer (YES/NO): NO